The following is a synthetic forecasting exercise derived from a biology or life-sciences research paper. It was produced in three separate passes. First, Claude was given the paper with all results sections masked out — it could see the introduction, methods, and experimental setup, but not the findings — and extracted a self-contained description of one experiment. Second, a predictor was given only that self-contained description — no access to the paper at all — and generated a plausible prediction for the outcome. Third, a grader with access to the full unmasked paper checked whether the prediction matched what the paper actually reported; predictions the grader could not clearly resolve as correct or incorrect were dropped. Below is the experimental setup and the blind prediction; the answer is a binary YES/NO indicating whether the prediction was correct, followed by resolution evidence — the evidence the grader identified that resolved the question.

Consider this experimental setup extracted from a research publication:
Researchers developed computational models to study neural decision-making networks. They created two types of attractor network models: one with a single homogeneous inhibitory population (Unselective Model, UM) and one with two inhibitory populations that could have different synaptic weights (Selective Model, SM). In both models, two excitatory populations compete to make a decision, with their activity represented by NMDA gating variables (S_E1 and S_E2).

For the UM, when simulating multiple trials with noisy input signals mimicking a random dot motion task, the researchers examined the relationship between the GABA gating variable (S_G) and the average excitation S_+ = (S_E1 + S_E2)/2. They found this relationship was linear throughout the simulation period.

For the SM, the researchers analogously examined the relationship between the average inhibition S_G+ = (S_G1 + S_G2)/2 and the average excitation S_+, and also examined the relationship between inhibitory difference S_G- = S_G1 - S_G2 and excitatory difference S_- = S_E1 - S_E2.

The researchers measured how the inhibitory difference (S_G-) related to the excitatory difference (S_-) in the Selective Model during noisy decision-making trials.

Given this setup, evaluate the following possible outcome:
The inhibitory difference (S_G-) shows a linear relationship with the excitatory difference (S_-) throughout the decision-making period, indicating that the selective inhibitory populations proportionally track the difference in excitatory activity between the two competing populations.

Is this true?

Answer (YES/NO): NO